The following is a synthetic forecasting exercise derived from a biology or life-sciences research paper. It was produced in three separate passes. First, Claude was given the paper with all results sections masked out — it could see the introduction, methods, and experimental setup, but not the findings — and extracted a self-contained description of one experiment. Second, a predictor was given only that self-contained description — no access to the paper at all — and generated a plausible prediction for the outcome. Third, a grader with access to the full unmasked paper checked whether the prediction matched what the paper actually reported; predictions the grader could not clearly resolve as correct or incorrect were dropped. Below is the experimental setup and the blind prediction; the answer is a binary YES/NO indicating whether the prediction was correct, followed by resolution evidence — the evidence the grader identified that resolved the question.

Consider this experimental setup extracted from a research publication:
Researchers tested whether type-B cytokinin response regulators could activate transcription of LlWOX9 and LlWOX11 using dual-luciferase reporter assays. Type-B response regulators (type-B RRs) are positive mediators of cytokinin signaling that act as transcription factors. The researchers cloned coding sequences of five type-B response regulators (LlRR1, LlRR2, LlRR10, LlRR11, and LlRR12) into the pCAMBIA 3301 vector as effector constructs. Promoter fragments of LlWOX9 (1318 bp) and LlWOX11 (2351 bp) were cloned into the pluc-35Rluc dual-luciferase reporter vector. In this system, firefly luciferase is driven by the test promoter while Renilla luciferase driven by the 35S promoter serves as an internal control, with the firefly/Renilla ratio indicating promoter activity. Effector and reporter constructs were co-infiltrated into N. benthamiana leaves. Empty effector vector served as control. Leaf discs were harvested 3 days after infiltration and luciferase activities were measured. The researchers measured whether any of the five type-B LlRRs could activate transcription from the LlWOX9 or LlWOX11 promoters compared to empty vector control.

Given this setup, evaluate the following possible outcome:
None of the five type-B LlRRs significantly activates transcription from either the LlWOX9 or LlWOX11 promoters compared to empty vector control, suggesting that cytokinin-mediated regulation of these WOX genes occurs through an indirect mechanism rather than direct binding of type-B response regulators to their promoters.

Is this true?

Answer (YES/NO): NO